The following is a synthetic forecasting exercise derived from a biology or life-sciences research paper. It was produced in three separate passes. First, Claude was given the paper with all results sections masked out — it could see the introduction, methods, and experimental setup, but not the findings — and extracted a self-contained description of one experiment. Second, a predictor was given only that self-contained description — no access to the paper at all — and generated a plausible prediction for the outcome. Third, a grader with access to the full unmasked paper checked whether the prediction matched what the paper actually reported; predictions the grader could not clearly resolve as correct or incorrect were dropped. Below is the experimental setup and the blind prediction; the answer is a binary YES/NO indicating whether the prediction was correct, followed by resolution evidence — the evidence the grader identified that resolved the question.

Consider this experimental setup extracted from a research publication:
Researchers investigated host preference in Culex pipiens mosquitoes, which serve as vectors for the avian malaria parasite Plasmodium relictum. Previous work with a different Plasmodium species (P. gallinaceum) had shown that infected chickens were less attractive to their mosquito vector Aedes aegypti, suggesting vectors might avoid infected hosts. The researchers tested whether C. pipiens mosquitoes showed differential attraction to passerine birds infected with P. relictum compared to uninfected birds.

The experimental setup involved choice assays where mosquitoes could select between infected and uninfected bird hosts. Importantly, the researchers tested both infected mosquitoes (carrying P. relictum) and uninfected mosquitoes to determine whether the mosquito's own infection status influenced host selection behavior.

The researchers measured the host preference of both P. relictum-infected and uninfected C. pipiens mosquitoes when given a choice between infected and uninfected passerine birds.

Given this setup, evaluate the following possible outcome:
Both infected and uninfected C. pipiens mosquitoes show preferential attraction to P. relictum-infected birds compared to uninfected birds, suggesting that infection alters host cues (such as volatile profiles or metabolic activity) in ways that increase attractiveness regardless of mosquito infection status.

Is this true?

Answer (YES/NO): YES